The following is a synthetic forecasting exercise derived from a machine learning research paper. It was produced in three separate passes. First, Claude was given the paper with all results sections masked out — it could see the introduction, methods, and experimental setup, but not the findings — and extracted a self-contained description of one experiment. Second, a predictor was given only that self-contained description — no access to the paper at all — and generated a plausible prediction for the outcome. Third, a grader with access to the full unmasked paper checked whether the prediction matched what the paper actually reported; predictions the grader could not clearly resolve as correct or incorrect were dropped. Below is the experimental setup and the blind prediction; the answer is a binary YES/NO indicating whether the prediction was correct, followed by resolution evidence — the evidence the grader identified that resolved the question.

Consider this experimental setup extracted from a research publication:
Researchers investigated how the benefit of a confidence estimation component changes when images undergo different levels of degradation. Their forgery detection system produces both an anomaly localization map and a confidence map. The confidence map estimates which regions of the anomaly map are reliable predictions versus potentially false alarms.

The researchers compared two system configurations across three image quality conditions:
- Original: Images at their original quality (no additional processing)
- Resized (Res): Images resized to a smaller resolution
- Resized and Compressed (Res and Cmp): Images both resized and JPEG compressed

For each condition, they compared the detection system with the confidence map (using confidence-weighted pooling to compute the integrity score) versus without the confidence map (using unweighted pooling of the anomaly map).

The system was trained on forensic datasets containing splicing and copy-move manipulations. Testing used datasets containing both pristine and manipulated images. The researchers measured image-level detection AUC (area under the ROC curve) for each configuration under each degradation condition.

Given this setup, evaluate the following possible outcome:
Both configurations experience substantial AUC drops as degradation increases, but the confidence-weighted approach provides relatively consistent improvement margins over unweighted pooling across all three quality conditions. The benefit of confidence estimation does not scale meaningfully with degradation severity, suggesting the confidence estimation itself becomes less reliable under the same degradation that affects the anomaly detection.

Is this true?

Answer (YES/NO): NO